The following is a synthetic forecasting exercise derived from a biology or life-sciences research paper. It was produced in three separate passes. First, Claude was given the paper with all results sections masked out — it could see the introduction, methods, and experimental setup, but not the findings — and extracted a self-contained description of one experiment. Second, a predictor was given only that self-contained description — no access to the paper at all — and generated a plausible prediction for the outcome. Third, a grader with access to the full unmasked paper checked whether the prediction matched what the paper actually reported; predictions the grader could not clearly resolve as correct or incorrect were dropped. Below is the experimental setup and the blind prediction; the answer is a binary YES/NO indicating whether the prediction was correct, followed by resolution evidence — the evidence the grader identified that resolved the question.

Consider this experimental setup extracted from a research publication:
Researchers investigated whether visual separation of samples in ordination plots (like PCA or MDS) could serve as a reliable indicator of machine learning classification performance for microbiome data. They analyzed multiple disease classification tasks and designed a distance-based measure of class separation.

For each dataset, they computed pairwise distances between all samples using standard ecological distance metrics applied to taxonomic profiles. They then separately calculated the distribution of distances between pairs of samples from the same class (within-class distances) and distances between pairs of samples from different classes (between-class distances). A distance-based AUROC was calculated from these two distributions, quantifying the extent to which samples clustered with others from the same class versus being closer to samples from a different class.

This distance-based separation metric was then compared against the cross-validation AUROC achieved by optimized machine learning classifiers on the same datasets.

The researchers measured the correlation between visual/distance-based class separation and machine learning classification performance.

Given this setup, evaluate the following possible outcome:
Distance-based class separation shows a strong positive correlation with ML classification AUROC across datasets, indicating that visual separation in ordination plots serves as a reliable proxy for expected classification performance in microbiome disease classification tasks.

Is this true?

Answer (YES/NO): NO